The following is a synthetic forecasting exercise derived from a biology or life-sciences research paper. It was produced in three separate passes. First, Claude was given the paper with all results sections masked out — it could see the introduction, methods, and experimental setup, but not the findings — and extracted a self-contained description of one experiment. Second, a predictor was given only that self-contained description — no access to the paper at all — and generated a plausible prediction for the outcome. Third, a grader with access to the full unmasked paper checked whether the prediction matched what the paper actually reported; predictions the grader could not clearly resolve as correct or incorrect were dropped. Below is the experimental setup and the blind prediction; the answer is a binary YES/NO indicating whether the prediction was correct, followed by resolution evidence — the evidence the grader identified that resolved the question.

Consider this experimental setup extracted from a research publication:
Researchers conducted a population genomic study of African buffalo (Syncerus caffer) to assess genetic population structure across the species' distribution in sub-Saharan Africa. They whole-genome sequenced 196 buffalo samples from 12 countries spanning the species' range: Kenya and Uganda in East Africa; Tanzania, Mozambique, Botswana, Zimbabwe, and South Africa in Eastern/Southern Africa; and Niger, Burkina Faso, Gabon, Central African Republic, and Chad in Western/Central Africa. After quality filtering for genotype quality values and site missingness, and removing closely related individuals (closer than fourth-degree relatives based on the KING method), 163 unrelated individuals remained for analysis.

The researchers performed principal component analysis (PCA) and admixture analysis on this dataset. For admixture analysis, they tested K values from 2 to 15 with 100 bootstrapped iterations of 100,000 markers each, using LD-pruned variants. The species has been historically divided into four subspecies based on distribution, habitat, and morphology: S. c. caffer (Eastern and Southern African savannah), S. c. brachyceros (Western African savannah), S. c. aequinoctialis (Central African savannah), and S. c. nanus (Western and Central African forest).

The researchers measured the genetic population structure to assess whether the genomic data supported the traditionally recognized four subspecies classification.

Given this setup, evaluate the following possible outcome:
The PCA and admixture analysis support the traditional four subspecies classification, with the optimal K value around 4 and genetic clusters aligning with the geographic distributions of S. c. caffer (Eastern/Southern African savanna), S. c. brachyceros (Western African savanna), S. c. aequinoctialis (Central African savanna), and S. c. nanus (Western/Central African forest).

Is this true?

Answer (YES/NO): NO